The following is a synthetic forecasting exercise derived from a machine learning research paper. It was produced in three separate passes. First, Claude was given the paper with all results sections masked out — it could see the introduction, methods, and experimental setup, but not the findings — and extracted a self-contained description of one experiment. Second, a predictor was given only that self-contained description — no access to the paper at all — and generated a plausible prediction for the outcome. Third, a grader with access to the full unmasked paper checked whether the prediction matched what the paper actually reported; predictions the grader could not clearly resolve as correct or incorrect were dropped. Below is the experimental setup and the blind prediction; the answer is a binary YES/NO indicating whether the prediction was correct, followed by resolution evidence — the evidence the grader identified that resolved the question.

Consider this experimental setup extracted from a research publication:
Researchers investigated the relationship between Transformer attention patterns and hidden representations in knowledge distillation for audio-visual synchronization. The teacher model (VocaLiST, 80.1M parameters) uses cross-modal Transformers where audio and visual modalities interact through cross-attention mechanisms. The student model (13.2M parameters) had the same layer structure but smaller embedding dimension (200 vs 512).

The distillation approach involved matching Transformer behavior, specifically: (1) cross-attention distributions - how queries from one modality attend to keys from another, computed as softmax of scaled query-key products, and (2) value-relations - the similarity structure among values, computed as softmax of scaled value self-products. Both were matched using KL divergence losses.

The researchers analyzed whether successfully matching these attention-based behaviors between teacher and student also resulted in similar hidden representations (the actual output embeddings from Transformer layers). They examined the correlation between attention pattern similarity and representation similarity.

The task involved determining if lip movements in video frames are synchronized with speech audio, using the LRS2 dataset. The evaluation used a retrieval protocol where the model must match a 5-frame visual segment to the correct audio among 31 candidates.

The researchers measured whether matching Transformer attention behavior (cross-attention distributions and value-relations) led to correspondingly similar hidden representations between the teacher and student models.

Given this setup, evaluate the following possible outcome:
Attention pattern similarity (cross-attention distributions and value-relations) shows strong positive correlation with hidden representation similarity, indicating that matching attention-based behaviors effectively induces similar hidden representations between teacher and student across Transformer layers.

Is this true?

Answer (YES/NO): NO